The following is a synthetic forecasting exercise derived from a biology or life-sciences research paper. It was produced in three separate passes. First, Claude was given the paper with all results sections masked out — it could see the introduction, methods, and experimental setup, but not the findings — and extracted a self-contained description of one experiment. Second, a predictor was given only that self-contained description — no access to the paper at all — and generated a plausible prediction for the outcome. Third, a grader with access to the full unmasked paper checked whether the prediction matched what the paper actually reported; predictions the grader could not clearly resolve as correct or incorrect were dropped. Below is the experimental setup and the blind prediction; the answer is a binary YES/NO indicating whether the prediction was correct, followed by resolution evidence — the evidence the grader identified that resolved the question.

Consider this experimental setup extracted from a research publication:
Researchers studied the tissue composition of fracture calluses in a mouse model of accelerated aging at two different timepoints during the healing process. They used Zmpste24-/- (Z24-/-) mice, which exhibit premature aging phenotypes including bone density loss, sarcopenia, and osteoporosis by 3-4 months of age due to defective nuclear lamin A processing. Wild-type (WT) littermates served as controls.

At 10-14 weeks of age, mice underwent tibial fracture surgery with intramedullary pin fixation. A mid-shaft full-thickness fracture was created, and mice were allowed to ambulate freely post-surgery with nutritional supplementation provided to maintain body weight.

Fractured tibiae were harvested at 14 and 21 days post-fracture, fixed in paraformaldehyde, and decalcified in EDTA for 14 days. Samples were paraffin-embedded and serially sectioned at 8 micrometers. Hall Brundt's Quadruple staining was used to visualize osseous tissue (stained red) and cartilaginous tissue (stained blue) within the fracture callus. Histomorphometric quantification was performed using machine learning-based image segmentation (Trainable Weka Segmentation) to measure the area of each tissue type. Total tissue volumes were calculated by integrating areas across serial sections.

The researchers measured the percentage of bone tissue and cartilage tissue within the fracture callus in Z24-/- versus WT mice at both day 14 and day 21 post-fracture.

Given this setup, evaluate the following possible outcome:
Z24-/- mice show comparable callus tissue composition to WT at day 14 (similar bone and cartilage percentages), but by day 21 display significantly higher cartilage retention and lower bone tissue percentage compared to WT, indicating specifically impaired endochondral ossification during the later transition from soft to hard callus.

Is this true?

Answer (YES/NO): NO